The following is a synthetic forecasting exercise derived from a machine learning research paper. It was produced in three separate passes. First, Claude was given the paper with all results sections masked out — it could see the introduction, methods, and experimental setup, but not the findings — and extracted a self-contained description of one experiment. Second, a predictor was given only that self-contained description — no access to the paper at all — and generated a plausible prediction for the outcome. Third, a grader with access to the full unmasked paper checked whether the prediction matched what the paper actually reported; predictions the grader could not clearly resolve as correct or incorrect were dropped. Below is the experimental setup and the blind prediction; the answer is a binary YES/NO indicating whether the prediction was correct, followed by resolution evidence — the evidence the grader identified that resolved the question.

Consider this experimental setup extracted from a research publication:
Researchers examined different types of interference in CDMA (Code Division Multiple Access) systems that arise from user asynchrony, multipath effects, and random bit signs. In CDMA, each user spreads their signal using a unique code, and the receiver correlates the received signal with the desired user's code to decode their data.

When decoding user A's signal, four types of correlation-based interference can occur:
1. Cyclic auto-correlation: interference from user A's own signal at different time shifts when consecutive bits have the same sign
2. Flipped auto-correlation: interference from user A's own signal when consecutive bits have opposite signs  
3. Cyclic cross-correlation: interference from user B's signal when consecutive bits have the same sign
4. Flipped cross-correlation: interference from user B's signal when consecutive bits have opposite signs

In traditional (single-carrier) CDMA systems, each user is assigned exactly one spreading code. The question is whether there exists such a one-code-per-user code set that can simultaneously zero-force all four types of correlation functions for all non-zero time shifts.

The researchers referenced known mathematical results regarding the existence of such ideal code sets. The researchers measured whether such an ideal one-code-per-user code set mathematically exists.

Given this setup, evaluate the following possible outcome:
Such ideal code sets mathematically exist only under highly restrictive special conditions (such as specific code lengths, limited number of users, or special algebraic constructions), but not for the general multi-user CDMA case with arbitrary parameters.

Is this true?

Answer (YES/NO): NO